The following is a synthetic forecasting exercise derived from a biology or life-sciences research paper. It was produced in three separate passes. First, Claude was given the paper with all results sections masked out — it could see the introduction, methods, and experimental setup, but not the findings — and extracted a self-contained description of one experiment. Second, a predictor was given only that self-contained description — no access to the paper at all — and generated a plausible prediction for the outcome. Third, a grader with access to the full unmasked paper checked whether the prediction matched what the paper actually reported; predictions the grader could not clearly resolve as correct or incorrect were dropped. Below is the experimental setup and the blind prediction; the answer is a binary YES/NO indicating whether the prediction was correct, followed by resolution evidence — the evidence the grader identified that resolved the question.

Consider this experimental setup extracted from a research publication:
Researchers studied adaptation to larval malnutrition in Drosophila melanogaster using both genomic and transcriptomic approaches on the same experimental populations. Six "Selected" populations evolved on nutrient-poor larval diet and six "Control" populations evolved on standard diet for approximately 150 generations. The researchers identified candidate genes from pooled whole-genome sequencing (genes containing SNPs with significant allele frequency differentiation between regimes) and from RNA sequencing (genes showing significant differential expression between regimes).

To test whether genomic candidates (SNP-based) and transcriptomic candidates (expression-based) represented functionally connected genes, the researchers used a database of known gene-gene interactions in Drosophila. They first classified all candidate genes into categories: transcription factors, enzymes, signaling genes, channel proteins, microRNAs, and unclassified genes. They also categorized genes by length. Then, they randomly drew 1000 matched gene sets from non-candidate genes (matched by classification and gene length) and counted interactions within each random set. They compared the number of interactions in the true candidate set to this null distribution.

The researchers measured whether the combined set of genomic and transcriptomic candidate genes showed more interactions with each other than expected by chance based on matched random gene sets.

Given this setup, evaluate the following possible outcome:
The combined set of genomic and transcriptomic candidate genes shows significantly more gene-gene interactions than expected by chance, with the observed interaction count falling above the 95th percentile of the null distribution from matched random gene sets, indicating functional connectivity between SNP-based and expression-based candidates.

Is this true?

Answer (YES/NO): YES